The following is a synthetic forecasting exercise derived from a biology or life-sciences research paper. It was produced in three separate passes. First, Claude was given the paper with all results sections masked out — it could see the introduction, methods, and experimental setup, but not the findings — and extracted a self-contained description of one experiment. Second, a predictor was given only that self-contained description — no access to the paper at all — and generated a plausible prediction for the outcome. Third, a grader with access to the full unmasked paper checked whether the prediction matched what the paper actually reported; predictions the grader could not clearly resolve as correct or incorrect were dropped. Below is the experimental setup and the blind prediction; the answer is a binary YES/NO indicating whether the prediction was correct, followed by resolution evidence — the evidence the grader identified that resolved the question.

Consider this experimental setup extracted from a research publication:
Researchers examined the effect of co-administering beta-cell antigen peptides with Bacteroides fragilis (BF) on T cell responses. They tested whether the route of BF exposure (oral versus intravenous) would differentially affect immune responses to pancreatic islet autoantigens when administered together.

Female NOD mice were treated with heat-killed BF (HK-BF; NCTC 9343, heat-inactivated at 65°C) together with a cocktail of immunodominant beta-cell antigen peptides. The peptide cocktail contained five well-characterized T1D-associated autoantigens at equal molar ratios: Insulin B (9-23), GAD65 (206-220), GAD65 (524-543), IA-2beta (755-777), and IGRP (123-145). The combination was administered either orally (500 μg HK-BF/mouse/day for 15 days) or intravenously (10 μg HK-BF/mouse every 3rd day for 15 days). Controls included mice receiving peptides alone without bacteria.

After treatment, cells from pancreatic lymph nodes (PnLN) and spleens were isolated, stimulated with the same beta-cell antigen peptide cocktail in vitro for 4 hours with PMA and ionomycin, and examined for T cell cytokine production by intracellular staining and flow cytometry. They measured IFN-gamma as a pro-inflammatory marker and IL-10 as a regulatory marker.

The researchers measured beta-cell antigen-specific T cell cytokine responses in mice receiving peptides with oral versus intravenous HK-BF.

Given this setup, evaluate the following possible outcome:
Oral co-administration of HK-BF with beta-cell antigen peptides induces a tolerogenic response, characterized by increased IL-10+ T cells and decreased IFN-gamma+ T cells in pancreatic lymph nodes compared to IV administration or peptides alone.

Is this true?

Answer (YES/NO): NO